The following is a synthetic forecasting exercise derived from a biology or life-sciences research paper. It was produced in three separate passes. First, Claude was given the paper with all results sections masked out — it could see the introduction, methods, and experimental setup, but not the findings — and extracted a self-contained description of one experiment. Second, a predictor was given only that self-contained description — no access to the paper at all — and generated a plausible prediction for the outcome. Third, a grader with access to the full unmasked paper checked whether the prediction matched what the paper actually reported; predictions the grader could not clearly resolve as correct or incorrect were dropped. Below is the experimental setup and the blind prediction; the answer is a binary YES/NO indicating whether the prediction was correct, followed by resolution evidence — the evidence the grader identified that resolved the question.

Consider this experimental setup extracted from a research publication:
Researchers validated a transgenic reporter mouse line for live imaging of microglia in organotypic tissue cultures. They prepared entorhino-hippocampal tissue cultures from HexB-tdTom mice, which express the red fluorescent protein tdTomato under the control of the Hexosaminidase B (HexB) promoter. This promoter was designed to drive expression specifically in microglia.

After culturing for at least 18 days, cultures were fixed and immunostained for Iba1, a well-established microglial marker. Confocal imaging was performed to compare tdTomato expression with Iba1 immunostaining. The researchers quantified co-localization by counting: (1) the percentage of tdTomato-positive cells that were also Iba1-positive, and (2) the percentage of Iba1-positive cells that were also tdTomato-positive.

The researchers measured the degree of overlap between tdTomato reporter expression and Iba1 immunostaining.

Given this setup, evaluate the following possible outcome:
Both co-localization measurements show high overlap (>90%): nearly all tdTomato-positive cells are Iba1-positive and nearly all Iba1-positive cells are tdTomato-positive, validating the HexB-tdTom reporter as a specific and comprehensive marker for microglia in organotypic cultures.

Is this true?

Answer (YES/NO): YES